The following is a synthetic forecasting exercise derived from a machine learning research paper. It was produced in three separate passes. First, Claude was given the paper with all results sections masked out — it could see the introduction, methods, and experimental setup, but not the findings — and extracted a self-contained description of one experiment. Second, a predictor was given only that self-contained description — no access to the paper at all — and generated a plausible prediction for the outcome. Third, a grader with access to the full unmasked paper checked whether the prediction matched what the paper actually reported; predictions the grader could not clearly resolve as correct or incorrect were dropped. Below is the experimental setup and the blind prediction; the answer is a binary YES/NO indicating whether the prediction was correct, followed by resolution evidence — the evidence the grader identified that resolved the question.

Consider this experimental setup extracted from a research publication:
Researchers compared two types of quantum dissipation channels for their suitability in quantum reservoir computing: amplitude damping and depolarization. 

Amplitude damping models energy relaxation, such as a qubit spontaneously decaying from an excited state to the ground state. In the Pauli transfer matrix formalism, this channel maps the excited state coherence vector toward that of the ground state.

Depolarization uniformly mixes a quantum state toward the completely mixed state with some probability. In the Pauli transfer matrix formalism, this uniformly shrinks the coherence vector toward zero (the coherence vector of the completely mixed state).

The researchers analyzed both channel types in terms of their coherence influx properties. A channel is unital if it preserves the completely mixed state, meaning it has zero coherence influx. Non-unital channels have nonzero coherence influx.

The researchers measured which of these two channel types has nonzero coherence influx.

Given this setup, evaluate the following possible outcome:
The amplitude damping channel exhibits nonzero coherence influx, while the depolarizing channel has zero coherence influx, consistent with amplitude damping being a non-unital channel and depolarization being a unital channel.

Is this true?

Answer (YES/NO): YES